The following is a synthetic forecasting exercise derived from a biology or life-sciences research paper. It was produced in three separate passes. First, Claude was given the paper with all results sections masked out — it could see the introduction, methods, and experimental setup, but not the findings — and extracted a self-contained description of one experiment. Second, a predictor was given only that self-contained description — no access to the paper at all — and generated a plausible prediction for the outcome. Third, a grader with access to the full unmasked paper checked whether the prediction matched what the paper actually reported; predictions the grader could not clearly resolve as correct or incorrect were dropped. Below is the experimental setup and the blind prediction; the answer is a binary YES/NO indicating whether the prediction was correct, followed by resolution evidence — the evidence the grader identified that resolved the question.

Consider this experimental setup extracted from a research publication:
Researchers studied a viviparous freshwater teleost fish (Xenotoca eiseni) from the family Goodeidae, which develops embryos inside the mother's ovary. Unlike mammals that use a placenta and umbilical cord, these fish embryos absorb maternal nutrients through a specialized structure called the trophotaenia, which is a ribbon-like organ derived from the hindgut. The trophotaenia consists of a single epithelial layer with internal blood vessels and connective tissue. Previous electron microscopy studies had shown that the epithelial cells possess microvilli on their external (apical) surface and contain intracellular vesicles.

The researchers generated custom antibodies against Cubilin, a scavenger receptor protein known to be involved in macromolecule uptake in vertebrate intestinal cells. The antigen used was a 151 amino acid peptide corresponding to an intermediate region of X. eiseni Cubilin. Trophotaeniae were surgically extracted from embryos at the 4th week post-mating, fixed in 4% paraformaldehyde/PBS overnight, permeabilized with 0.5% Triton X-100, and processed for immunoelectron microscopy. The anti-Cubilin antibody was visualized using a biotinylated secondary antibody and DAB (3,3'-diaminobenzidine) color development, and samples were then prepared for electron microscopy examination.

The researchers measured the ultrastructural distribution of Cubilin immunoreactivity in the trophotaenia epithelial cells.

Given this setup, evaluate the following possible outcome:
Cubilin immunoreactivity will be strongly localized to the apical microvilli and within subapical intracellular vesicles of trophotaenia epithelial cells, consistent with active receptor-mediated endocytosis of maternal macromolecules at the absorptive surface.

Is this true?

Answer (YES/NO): YES